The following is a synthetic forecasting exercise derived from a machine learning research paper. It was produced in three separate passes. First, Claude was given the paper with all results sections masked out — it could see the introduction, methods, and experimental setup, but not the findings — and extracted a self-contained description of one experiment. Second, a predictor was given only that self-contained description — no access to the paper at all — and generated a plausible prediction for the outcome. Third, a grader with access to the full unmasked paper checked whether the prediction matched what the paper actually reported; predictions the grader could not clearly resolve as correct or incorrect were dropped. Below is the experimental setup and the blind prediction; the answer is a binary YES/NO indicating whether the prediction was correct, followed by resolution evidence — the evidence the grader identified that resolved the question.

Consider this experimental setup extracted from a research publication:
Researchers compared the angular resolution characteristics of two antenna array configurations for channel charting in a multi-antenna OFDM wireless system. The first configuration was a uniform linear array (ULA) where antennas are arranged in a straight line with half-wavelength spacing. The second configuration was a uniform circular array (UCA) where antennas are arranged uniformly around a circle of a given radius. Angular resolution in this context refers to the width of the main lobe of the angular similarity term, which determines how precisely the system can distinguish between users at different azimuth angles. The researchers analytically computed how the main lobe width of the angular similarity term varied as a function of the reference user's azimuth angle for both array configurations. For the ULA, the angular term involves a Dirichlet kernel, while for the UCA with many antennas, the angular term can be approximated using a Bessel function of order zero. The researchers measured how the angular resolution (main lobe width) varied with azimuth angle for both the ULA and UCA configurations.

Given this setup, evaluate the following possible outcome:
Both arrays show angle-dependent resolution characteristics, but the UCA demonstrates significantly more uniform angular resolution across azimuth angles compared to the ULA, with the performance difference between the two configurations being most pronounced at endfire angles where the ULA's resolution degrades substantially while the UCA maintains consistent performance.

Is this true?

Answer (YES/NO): NO